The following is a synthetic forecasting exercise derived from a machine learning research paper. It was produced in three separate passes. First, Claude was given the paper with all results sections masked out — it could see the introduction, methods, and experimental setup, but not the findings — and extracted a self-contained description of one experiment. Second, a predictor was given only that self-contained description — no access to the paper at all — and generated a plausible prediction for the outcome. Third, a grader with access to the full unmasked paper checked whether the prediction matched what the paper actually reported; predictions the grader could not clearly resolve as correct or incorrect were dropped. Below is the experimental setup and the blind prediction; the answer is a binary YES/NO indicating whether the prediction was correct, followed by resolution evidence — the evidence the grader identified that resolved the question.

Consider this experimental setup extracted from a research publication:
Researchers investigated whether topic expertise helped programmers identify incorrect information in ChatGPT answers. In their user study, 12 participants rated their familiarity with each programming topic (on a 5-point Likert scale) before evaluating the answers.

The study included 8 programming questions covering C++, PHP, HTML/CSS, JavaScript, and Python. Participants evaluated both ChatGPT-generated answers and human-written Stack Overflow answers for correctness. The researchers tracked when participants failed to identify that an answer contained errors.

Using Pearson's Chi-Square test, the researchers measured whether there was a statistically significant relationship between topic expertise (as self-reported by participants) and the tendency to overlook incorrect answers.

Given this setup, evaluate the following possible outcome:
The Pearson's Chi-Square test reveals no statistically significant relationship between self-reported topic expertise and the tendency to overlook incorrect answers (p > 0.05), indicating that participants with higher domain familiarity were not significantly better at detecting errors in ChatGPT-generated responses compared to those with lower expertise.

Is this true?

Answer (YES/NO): YES